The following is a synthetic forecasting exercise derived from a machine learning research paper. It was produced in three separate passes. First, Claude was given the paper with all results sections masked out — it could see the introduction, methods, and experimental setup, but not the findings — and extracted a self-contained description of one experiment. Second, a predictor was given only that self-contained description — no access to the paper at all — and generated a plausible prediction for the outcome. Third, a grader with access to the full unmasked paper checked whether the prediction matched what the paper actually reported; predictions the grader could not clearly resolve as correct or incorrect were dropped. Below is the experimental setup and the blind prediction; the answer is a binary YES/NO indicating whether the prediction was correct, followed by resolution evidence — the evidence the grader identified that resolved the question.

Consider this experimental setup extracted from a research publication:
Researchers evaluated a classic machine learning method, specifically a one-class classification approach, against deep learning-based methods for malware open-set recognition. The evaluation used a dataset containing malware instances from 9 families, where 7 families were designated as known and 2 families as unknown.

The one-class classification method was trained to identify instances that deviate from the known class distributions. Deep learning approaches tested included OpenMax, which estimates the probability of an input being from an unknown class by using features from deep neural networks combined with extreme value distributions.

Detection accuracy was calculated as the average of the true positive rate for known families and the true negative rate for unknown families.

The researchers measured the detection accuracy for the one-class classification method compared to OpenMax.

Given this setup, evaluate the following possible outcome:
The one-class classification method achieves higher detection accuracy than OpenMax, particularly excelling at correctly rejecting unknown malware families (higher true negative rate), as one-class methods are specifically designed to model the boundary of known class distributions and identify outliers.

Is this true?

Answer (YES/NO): NO